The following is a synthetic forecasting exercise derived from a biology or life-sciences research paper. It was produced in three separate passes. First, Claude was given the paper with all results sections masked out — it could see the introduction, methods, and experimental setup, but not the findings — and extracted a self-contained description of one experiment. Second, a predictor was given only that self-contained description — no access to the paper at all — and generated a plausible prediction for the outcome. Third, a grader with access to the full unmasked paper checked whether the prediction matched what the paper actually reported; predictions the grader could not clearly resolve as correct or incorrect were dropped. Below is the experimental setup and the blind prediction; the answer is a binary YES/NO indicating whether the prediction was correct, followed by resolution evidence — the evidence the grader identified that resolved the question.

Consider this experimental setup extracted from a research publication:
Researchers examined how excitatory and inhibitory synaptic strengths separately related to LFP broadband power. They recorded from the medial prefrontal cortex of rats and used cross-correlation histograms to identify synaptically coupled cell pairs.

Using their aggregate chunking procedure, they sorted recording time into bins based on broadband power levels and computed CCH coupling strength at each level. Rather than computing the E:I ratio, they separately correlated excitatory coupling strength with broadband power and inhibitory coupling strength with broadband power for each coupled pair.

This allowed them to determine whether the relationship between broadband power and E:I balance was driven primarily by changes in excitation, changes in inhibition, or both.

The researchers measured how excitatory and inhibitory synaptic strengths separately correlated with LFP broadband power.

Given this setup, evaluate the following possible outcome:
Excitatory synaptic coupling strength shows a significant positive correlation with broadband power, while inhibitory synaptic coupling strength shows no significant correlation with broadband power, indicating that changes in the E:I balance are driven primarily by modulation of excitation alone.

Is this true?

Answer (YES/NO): NO